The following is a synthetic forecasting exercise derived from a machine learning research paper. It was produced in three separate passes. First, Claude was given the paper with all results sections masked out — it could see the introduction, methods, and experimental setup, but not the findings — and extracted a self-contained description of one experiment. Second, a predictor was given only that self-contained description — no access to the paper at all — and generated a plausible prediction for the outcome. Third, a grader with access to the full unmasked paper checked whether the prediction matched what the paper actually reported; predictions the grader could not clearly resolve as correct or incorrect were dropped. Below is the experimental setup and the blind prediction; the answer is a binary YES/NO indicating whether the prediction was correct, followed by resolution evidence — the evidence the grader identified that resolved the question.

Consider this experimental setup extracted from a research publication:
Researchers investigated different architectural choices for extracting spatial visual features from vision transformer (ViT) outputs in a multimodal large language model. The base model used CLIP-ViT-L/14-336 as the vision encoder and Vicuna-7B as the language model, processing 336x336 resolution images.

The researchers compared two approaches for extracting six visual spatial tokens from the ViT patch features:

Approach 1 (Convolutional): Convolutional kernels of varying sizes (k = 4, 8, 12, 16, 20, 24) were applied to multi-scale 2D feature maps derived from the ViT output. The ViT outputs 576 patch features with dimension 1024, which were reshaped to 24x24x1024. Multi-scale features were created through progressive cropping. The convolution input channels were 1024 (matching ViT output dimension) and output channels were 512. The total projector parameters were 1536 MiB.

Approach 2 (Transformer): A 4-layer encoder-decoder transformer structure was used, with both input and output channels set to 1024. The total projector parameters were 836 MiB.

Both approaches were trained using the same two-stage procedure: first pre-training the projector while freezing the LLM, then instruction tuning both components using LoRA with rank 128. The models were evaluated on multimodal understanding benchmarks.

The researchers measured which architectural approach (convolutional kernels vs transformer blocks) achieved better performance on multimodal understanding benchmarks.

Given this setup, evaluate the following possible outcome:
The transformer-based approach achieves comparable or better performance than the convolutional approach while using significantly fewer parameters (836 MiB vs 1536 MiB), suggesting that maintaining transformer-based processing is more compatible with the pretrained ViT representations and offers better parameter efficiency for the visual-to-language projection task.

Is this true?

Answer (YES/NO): NO